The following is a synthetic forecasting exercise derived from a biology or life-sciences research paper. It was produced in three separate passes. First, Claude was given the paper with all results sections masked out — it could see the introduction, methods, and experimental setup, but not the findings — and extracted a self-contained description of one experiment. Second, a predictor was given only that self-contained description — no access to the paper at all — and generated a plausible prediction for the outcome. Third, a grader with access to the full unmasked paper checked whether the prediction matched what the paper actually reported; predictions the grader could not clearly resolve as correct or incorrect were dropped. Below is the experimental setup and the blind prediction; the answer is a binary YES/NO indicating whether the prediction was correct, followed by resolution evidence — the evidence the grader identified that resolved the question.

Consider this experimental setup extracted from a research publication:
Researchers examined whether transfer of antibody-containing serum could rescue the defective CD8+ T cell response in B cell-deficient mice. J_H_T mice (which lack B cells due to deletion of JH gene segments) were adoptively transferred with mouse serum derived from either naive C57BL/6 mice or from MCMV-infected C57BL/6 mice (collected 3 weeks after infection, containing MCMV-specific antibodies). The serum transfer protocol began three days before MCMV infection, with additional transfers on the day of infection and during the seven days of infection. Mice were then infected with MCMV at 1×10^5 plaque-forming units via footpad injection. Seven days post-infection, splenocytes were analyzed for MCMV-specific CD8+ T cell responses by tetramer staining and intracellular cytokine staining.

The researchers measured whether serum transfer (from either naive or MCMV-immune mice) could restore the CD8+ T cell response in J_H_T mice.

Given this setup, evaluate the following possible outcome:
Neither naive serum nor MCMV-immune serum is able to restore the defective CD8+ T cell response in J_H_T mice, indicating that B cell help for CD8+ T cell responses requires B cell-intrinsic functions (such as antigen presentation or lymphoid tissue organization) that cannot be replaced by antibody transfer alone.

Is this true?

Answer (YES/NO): YES